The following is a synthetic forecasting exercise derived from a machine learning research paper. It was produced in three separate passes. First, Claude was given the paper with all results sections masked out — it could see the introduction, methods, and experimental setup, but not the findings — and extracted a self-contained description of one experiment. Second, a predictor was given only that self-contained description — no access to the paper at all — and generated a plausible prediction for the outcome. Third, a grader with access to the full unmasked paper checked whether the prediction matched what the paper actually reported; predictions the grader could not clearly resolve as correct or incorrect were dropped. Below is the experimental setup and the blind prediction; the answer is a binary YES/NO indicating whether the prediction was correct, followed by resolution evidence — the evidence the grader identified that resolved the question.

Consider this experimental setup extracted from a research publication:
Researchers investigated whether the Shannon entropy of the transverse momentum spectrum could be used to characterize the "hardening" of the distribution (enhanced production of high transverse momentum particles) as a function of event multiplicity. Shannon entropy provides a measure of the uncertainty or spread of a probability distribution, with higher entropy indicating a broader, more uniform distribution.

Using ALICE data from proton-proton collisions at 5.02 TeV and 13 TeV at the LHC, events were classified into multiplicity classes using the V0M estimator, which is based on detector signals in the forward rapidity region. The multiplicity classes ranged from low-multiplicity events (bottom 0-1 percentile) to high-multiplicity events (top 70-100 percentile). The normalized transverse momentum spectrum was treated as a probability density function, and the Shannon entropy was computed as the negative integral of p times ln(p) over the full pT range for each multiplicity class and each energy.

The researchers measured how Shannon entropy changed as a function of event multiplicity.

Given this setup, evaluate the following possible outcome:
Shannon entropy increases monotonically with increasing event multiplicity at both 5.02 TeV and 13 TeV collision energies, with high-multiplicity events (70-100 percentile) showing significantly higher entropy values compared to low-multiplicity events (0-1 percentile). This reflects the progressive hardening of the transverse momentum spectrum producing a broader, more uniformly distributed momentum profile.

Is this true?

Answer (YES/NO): YES